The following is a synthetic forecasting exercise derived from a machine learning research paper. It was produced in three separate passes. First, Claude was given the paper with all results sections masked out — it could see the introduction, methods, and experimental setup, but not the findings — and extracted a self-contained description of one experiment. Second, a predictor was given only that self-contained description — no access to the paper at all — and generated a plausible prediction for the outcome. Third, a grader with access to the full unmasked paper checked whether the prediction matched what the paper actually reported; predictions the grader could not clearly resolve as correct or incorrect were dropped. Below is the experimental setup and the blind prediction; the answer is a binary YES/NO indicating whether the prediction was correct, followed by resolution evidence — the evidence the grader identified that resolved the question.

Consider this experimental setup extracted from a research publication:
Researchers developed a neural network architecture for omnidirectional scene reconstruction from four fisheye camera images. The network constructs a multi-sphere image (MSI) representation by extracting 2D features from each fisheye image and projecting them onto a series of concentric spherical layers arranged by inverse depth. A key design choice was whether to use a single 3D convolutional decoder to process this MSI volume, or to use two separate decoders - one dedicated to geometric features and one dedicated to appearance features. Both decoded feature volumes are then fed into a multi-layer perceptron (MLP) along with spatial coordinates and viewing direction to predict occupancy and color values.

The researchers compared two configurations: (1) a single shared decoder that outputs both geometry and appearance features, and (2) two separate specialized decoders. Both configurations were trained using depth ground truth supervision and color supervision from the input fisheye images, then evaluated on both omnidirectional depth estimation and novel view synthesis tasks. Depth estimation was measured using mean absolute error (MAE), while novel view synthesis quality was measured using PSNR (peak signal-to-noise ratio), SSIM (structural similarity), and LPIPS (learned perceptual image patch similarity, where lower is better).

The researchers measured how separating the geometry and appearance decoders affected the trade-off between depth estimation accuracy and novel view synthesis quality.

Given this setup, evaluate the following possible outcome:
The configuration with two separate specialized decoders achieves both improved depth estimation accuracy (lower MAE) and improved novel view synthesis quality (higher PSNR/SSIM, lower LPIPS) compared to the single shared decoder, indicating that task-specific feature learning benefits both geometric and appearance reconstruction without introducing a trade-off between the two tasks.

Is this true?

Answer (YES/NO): YES